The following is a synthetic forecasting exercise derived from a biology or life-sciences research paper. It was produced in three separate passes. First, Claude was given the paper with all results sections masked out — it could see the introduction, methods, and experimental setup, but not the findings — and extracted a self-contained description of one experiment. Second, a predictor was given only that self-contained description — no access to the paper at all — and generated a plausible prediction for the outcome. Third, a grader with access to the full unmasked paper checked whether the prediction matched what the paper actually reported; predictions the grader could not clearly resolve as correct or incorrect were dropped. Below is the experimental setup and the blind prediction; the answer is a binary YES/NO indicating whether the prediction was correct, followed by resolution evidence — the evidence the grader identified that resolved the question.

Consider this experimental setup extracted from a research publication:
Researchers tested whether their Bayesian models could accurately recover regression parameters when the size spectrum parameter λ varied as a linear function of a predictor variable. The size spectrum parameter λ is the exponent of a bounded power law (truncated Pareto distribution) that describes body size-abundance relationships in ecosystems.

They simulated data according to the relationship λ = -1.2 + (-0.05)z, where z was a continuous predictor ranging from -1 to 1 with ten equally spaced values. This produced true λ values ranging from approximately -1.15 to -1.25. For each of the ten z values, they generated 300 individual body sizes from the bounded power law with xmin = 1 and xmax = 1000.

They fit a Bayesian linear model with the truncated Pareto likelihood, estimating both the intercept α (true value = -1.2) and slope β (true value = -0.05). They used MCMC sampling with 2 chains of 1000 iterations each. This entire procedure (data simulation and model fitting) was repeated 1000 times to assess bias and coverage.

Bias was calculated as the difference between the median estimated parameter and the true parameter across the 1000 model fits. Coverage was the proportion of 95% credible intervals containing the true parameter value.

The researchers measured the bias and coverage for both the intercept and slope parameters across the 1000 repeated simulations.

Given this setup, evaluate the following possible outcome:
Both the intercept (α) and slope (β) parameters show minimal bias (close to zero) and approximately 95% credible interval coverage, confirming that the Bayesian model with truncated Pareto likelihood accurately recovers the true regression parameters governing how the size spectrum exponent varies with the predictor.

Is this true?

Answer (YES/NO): YES